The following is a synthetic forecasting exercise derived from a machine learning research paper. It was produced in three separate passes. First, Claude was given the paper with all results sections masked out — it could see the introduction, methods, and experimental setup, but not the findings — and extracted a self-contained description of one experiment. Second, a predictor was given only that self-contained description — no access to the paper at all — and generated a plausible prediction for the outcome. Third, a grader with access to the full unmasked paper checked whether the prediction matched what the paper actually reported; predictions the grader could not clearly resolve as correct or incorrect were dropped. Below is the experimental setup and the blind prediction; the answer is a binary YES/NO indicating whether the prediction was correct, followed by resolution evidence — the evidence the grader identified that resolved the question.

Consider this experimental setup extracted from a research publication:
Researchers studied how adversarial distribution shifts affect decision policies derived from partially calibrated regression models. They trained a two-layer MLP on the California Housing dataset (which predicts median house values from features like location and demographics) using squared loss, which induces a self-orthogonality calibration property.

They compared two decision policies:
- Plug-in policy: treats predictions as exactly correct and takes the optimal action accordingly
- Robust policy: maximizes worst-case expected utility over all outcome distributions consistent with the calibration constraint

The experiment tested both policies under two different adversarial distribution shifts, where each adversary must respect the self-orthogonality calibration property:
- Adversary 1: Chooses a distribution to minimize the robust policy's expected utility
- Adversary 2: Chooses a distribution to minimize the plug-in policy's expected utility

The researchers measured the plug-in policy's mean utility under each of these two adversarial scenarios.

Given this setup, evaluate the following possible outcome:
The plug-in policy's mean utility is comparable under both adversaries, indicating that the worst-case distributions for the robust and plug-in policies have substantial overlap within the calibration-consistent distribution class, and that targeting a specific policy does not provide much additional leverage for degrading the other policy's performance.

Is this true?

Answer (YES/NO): YES